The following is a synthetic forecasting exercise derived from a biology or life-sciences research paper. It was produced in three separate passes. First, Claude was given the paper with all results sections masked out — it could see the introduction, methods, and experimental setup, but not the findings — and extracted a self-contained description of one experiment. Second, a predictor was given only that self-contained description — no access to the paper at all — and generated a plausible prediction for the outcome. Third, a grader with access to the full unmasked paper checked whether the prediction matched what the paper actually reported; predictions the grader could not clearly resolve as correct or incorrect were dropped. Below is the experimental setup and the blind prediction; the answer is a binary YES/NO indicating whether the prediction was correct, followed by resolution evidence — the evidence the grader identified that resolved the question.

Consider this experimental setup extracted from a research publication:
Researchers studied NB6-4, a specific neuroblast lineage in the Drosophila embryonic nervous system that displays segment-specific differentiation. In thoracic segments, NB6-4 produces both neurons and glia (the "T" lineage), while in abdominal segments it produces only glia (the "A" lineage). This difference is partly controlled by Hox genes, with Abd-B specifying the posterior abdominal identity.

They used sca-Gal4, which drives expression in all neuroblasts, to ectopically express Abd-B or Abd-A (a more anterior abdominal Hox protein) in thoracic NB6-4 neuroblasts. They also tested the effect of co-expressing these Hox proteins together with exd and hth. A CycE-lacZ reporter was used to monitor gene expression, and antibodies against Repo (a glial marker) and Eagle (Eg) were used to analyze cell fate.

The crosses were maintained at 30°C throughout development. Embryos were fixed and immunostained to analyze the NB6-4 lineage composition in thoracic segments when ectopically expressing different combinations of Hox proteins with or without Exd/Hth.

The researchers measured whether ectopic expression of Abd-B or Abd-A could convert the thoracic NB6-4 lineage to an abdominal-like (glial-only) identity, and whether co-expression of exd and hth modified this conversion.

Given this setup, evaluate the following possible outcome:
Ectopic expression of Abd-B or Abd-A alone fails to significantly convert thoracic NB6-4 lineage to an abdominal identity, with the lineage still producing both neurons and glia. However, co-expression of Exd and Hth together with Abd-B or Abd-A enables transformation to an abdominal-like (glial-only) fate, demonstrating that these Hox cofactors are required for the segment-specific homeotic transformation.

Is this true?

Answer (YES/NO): NO